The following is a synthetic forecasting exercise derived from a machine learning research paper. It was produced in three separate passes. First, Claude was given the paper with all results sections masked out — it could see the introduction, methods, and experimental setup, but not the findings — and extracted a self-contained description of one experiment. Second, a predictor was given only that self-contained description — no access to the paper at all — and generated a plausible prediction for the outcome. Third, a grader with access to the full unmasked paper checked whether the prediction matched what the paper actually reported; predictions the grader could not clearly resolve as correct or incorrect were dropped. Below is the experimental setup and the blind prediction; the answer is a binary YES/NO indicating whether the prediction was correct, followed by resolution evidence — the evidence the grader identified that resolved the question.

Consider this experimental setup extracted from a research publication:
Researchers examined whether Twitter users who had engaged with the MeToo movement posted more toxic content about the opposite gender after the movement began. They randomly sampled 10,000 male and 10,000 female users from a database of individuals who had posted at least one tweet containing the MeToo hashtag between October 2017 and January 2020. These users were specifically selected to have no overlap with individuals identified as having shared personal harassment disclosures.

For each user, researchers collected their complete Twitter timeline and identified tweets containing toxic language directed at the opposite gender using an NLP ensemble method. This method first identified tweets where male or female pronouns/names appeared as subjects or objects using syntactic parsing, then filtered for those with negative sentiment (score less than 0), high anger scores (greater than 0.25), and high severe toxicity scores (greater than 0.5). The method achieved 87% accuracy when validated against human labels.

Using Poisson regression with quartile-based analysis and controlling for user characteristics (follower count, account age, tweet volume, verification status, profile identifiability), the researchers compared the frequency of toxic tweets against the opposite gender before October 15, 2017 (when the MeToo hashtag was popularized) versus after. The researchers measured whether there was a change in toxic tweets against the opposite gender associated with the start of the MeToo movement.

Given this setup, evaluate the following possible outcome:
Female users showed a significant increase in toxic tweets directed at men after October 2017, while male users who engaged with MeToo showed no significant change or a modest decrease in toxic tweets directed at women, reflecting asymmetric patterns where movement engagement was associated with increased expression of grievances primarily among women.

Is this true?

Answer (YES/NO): NO